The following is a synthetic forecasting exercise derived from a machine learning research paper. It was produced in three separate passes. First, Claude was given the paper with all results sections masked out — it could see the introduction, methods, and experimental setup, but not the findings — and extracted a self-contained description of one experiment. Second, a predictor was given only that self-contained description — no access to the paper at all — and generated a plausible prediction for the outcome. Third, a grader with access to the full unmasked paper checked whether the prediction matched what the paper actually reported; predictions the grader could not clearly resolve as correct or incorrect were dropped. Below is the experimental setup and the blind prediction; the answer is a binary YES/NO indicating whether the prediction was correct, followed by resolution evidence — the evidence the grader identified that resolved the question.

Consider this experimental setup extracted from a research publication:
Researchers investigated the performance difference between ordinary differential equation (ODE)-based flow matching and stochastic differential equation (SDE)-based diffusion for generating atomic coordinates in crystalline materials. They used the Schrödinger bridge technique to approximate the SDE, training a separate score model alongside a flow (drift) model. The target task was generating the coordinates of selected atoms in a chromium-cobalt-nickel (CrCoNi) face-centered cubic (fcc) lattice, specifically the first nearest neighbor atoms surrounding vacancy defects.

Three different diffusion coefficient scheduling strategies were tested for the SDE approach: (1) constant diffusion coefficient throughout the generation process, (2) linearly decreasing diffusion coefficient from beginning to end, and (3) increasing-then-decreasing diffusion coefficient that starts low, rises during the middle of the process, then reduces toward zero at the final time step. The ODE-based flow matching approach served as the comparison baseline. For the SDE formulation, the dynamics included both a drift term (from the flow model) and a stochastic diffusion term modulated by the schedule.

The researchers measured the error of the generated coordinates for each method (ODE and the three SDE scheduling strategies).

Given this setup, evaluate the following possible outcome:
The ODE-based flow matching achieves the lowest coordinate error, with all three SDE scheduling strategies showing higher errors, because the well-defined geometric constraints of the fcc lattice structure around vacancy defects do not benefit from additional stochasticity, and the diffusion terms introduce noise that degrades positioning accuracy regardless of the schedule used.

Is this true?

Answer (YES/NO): NO